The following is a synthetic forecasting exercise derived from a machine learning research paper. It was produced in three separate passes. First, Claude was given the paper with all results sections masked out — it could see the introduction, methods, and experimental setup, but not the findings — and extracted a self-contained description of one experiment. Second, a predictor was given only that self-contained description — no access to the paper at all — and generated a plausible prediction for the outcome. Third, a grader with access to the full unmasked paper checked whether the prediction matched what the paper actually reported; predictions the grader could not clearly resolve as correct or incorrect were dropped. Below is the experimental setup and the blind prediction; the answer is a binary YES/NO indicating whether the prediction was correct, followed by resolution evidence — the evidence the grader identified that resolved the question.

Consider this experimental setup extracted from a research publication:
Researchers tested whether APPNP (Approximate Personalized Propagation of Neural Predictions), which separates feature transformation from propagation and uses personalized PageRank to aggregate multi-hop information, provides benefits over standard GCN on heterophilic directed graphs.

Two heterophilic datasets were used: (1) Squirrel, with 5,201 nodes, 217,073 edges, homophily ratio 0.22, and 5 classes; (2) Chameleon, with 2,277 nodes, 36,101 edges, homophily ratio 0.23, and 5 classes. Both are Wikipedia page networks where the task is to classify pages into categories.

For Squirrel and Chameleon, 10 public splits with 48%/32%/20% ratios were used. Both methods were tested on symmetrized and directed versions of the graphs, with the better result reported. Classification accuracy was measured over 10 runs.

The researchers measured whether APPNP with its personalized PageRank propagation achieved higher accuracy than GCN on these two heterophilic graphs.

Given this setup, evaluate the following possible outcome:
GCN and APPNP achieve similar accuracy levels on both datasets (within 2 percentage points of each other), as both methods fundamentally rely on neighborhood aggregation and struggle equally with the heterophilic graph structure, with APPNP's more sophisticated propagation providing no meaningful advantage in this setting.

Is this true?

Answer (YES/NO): NO